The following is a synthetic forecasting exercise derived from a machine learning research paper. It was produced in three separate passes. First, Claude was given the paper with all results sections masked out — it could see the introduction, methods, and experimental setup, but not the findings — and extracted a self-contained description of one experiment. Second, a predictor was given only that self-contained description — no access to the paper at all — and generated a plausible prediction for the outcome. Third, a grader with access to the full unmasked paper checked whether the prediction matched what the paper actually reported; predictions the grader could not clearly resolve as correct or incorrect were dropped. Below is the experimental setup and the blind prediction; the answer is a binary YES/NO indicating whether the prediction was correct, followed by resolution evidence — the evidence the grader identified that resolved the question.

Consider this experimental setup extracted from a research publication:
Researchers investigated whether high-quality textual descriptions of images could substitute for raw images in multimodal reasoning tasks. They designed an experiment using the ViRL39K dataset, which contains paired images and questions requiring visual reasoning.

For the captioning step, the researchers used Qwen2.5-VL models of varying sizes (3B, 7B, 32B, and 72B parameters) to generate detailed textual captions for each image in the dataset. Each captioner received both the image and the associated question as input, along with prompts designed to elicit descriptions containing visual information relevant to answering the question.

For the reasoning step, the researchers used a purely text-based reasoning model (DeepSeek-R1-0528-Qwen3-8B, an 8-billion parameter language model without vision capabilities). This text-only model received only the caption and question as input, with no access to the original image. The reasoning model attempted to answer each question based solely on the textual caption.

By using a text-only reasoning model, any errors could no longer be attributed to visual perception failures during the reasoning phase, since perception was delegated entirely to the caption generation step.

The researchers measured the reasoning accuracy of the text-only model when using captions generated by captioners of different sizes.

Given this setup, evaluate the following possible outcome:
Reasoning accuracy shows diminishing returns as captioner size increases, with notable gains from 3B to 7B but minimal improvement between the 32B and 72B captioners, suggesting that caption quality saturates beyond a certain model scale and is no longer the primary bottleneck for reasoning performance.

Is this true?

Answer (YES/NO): NO